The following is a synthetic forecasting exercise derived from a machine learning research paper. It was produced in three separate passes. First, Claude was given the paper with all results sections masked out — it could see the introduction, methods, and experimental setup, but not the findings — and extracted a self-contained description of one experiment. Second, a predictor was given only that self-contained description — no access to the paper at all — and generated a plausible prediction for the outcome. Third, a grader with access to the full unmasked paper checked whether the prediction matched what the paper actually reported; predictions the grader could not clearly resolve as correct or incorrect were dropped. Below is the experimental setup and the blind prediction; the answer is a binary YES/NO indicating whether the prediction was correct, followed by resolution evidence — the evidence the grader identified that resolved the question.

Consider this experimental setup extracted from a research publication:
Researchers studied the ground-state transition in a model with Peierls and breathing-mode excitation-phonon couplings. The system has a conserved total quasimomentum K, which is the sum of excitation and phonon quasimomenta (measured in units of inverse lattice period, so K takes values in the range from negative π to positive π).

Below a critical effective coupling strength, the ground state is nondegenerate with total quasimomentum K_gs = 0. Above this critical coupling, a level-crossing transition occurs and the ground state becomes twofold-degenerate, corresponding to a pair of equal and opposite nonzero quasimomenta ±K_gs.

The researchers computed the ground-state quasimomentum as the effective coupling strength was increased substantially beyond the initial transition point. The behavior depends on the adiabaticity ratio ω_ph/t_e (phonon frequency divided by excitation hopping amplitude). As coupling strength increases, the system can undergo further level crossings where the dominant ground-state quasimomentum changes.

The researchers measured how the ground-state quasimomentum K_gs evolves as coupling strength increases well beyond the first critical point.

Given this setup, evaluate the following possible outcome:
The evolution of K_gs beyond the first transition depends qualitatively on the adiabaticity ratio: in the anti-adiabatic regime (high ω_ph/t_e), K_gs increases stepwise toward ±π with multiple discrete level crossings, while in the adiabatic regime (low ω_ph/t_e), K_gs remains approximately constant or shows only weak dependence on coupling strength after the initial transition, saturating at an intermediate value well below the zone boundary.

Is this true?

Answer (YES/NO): NO